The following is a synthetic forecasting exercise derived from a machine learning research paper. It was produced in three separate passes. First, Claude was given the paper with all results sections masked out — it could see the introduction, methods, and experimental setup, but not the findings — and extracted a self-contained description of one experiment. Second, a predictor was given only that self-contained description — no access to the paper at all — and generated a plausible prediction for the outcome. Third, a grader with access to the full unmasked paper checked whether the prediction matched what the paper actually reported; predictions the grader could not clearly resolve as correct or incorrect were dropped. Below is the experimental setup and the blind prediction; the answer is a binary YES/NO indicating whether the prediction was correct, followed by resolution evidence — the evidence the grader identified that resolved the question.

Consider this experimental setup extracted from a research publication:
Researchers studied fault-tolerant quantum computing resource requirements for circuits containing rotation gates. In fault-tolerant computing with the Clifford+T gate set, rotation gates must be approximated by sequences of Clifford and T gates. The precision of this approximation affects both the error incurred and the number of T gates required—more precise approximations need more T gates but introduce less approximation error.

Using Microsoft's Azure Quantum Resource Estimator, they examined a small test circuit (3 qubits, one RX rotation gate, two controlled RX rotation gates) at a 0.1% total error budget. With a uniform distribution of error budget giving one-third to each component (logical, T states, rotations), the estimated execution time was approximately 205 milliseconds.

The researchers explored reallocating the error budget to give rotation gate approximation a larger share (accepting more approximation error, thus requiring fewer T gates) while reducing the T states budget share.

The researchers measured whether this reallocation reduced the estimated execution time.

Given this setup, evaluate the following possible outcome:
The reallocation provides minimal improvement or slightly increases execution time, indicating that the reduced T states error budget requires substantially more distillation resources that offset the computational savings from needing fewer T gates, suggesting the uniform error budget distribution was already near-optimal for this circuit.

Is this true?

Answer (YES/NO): NO